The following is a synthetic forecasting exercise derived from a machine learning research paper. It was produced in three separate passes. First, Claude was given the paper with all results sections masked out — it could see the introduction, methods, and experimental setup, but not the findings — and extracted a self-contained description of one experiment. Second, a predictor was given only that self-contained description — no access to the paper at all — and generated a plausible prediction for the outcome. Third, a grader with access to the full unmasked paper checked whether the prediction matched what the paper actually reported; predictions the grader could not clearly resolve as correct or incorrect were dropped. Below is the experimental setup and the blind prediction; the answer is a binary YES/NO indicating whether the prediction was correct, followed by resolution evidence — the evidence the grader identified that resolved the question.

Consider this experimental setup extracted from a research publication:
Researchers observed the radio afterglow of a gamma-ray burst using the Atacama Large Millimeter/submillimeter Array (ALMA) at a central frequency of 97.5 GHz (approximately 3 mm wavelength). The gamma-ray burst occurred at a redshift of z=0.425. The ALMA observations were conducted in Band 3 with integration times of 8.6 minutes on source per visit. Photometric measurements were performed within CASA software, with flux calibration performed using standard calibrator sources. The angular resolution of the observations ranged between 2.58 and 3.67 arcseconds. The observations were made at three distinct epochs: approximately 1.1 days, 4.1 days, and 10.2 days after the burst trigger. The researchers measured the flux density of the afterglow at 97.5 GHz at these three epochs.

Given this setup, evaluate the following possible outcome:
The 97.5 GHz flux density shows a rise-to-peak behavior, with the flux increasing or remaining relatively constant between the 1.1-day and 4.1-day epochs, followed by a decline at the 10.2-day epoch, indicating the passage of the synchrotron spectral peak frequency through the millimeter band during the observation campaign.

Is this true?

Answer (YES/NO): NO